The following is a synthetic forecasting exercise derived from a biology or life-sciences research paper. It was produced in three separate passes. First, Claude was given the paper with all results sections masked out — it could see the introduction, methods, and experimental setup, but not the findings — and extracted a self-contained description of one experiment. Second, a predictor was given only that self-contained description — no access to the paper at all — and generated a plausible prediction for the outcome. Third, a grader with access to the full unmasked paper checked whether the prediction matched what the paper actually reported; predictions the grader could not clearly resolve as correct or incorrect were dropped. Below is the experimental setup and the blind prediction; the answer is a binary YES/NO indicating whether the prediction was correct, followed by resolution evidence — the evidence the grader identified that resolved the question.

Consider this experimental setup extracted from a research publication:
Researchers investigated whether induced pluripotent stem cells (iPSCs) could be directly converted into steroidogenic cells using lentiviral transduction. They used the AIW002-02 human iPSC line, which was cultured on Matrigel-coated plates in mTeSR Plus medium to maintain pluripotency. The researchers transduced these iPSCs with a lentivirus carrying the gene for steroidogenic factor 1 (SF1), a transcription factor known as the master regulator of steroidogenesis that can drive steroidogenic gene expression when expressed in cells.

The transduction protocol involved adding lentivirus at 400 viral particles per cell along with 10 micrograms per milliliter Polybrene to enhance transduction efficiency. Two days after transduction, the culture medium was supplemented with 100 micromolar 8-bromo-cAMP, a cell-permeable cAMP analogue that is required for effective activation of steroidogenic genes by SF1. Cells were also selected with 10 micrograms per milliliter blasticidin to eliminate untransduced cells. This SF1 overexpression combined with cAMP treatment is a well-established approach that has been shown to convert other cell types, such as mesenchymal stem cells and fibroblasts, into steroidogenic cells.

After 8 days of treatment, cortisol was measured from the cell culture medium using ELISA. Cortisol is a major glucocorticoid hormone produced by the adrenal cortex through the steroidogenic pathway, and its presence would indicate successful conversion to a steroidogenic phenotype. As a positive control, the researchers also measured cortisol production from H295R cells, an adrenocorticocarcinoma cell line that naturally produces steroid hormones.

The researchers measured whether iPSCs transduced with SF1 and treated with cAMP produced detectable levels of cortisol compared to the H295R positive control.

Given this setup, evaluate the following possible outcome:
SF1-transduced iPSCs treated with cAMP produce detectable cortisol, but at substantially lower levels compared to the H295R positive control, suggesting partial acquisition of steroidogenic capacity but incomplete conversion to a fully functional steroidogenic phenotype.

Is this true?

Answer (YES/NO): NO